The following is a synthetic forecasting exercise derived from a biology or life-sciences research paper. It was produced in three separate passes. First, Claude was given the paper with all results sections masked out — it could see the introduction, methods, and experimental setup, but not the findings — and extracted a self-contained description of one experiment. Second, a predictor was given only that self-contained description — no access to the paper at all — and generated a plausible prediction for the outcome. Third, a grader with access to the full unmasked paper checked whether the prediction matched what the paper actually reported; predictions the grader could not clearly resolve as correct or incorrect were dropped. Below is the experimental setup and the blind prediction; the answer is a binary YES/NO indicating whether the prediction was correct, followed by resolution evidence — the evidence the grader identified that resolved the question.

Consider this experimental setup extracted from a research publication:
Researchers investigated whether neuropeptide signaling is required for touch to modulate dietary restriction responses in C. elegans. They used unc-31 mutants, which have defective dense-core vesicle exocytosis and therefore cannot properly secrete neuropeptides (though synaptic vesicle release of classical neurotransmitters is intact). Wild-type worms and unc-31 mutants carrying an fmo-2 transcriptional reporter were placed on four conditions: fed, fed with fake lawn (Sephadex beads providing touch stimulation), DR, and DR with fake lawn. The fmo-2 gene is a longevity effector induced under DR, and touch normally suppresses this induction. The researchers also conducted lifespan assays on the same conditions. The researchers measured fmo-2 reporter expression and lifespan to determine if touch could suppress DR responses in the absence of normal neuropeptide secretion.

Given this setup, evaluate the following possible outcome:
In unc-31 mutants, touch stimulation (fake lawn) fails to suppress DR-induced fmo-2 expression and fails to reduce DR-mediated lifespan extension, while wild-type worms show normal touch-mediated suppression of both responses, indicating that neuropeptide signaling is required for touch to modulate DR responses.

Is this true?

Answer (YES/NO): YES